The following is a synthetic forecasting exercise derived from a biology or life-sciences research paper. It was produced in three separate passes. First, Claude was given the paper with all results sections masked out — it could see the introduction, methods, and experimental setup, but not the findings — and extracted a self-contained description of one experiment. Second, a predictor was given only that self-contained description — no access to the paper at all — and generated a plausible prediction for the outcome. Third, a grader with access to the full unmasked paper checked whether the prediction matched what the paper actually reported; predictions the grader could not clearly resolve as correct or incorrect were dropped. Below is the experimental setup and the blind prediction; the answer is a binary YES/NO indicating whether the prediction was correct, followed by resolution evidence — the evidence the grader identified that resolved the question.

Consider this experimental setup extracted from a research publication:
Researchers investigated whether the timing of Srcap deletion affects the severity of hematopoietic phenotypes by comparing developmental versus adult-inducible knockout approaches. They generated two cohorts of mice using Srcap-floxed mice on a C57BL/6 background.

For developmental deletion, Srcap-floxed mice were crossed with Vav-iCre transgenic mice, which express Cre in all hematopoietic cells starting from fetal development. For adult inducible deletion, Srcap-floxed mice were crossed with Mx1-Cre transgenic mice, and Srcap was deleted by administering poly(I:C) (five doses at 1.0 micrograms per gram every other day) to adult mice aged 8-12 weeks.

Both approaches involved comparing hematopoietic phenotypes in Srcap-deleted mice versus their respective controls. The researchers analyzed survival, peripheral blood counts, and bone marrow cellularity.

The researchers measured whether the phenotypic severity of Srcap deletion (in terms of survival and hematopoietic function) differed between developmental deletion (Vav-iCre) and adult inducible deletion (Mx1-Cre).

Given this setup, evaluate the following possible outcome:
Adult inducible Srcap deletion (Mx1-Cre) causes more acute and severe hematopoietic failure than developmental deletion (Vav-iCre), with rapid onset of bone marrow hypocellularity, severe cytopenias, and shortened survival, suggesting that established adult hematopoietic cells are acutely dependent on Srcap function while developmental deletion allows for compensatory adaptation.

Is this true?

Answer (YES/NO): NO